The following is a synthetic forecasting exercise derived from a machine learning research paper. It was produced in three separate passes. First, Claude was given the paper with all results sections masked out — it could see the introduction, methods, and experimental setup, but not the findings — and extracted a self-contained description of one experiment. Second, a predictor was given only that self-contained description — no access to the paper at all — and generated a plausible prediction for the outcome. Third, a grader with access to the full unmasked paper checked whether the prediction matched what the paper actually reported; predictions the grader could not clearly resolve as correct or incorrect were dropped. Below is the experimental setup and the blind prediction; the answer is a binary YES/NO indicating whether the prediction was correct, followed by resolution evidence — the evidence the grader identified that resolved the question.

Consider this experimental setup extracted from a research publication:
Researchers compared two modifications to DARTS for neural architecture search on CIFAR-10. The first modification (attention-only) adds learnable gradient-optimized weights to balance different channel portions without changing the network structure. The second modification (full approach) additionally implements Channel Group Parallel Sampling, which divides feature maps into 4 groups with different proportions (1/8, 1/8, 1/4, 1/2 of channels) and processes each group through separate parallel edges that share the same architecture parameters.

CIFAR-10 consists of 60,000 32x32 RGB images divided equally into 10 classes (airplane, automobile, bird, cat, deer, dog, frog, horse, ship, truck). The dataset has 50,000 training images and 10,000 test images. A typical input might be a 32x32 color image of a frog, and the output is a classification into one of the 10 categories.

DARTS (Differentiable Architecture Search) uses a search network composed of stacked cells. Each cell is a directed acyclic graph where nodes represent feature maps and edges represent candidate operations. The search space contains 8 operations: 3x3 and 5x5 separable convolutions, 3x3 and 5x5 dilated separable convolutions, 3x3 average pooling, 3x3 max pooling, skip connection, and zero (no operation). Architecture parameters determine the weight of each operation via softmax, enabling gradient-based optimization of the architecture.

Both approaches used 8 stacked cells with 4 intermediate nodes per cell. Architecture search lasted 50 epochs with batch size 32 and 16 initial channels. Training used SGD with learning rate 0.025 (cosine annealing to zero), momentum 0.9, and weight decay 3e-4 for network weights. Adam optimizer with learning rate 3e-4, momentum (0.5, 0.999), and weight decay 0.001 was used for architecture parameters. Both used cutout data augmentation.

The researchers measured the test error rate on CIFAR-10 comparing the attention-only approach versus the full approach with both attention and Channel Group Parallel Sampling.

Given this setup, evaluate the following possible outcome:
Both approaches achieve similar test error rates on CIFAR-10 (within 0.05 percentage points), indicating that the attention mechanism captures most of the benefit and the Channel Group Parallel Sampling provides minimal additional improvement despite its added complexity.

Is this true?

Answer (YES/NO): NO